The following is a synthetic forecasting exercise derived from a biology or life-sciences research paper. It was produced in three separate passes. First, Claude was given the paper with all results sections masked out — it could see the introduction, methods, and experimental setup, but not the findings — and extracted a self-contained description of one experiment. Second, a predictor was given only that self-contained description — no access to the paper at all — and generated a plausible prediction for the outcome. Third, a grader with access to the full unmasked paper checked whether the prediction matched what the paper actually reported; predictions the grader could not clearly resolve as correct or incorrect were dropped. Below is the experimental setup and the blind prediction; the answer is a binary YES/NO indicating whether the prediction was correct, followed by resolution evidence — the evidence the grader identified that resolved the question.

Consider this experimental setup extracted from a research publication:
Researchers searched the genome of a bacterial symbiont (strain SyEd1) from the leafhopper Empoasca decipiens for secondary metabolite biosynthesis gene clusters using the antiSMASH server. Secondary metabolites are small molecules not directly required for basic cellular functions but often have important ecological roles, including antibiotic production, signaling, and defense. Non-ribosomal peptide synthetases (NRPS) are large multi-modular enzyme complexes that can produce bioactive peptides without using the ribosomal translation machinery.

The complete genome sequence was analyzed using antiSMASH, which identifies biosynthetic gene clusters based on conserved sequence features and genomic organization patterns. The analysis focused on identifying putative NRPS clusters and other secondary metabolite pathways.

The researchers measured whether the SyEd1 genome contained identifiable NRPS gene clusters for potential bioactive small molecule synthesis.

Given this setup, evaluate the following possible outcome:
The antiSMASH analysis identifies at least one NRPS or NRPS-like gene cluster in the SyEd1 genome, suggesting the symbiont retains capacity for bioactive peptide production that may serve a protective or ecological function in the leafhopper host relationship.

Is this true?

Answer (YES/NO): YES